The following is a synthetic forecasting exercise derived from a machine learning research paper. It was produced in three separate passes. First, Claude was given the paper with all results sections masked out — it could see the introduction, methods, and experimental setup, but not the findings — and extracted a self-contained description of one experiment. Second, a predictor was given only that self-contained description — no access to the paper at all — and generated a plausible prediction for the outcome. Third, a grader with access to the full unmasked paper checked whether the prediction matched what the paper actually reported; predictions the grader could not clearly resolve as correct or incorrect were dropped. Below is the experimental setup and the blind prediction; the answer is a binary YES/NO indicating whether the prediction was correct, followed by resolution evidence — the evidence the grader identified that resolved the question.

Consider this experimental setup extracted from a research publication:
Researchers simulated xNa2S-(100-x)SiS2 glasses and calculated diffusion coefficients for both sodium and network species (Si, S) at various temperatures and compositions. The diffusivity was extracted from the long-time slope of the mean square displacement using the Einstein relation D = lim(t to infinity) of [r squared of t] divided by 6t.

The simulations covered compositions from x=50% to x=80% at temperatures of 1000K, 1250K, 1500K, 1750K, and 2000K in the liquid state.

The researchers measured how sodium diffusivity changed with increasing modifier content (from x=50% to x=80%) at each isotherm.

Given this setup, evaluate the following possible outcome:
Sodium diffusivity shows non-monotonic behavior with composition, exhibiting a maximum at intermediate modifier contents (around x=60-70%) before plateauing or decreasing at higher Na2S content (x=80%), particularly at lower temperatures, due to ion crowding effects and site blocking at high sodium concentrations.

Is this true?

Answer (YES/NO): NO